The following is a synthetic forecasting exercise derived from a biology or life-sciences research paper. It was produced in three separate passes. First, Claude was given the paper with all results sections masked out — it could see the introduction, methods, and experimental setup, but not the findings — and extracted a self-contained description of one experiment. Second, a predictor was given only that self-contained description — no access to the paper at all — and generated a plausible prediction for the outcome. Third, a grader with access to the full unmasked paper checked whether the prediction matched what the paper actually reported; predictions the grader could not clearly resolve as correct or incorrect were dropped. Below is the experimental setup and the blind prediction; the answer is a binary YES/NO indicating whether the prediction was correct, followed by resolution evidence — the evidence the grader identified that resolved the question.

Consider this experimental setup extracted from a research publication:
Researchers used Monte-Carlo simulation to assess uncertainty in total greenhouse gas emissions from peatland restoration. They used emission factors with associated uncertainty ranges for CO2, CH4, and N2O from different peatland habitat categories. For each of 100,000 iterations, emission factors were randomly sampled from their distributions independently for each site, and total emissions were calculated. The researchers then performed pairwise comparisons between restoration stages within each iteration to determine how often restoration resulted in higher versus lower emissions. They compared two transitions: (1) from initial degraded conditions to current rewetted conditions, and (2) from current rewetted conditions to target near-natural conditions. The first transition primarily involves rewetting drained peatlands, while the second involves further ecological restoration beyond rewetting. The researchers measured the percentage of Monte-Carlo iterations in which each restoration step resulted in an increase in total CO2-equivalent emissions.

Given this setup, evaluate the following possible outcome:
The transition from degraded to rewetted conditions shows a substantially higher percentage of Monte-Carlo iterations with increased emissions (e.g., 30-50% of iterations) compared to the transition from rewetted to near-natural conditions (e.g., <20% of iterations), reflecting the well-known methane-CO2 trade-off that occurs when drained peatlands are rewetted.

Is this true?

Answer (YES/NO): NO